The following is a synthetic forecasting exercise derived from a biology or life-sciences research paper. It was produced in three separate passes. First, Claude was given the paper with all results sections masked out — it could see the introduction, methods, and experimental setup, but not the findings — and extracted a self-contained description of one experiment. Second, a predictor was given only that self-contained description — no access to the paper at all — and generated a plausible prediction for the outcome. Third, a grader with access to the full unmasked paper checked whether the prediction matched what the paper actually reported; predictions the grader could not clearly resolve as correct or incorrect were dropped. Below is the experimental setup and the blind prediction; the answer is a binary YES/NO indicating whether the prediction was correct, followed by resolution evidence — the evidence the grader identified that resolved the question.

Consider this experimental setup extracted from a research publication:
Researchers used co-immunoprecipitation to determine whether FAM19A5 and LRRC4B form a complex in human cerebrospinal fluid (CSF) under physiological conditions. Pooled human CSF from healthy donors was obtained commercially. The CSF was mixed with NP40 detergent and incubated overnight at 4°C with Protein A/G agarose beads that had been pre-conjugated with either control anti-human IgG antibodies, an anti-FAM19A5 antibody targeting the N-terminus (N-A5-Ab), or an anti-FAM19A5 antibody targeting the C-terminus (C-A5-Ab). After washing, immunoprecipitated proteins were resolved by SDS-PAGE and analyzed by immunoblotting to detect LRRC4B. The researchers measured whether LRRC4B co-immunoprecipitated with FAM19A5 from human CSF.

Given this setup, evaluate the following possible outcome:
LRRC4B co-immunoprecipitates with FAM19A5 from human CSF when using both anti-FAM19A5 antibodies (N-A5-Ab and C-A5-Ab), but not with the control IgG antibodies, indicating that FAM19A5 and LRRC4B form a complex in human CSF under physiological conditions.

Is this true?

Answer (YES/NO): NO